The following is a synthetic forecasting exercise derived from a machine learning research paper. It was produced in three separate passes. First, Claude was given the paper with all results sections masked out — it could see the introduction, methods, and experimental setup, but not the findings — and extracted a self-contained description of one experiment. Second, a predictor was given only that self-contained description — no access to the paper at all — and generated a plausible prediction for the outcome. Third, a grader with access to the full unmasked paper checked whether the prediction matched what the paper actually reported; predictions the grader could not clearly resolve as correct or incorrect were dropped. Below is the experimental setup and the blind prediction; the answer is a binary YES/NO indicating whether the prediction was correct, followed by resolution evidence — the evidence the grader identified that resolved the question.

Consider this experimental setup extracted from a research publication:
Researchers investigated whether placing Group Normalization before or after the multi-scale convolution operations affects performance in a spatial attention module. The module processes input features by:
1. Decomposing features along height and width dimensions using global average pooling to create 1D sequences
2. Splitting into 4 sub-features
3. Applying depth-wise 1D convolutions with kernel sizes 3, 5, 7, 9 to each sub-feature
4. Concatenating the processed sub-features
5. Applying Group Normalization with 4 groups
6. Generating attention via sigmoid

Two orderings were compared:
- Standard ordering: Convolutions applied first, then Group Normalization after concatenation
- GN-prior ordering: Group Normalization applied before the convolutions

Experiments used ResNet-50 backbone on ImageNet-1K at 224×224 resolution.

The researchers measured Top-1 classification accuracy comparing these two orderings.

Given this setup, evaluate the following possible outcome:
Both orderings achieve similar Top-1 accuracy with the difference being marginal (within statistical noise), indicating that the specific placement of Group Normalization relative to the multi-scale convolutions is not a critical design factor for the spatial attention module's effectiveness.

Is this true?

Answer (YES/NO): NO